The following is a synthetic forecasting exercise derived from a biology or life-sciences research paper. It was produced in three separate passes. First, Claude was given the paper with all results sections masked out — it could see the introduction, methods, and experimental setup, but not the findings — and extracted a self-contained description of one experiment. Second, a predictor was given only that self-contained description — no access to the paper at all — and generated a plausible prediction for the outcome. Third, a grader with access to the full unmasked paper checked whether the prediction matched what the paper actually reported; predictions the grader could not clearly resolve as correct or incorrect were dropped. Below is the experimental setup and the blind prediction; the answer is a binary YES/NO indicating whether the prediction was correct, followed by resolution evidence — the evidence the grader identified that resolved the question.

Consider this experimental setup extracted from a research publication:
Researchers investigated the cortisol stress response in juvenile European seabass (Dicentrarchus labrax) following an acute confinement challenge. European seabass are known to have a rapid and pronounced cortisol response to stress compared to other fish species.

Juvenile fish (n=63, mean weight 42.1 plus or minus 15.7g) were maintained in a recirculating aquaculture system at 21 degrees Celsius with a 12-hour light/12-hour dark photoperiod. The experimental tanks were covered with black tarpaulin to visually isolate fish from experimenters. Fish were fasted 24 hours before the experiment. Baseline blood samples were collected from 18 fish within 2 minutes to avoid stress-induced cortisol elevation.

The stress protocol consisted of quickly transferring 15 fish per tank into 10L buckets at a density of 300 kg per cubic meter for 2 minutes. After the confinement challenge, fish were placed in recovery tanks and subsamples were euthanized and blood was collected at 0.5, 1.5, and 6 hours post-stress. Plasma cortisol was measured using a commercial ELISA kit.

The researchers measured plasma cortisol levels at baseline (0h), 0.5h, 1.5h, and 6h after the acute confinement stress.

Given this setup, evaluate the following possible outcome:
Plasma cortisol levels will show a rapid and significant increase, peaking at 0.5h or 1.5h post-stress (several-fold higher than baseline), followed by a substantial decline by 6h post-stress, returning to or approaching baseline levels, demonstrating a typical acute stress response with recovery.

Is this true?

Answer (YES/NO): NO